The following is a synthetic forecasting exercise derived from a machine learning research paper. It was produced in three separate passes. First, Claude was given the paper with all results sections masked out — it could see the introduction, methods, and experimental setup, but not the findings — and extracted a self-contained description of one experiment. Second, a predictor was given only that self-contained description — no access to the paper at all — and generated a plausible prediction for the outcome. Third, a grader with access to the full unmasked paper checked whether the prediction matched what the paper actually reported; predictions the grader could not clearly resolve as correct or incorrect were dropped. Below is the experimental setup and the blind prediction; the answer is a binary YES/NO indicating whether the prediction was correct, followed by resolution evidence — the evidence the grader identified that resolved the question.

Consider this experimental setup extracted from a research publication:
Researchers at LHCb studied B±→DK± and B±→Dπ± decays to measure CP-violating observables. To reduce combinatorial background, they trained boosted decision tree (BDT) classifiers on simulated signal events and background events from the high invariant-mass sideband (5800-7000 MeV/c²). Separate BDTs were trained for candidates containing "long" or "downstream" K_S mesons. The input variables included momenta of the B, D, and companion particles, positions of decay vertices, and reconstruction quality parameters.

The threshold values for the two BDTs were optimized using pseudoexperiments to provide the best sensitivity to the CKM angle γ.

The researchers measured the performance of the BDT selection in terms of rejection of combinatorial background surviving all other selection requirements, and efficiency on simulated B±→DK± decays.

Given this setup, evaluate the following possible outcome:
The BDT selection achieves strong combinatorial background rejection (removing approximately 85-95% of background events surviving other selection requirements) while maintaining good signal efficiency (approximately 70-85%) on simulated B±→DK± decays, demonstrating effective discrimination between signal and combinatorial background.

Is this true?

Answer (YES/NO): NO